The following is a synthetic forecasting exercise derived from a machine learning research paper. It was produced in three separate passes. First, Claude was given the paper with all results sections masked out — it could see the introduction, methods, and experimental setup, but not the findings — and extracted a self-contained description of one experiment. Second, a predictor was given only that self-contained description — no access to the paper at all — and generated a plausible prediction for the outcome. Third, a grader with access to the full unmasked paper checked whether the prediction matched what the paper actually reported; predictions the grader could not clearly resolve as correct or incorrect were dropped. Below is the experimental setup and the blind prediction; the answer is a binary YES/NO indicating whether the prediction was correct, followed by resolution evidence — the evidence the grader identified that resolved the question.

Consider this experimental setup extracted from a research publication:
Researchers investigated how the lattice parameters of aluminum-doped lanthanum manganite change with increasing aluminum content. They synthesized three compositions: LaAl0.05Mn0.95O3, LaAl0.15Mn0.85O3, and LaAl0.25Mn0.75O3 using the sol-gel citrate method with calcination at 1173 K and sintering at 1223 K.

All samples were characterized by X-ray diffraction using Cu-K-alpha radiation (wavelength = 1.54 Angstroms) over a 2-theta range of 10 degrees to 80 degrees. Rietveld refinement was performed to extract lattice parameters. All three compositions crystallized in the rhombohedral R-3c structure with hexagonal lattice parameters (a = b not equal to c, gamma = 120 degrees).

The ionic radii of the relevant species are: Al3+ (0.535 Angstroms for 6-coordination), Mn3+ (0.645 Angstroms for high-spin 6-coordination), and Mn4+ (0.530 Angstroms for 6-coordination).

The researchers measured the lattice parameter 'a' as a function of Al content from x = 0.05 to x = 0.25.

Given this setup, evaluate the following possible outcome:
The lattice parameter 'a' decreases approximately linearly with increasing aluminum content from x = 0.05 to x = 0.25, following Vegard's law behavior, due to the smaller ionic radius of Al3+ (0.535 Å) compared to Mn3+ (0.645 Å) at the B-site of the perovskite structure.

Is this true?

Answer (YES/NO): YES